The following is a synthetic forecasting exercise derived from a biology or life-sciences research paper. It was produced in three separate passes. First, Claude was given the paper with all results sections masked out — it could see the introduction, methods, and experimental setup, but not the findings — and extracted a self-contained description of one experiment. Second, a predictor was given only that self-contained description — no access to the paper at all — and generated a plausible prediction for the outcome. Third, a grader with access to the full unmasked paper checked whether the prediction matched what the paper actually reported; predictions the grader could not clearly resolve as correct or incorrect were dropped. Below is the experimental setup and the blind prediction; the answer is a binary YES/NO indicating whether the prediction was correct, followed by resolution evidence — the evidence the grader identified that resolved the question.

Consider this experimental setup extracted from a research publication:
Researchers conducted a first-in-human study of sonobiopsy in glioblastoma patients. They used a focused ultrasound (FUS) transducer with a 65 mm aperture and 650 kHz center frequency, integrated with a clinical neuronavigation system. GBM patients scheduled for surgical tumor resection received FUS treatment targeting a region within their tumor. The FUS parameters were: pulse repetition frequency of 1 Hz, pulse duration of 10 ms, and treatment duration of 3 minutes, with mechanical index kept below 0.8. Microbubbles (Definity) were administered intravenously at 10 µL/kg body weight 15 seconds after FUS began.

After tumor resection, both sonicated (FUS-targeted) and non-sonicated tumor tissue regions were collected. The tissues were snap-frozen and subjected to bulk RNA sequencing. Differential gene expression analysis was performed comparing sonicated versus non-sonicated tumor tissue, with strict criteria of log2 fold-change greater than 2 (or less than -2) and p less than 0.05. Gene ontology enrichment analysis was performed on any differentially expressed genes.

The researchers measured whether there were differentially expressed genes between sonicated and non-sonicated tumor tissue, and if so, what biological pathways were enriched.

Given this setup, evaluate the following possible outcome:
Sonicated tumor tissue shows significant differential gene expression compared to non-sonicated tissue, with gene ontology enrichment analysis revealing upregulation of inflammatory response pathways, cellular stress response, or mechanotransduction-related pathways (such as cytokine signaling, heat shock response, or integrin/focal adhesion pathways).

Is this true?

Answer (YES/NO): NO